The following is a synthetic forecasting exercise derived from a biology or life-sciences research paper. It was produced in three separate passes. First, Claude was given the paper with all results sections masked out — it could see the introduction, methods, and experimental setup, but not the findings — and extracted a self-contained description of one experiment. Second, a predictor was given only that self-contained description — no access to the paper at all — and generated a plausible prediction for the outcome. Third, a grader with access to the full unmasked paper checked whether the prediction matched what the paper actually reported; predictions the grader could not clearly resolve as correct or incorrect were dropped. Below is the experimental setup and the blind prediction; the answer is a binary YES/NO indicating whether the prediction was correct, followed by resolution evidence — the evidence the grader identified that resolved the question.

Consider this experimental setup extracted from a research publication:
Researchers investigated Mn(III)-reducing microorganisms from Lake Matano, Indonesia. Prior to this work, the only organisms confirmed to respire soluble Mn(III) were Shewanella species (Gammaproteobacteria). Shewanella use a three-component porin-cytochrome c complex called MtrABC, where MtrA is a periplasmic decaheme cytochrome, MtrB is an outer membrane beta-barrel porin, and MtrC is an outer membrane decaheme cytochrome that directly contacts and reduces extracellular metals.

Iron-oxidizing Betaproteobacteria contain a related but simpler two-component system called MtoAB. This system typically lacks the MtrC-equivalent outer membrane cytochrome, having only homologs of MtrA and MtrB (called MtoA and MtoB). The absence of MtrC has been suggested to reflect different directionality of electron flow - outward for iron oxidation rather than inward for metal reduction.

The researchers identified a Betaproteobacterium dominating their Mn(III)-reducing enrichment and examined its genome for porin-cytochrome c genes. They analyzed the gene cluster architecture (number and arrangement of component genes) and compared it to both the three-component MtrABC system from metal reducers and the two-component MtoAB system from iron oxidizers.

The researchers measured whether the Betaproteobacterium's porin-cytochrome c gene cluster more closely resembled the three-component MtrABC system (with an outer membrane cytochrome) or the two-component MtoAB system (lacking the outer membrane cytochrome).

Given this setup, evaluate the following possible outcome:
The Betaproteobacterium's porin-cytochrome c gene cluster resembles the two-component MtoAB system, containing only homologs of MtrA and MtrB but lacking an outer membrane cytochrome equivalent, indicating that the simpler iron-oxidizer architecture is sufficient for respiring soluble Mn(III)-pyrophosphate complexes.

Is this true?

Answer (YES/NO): YES